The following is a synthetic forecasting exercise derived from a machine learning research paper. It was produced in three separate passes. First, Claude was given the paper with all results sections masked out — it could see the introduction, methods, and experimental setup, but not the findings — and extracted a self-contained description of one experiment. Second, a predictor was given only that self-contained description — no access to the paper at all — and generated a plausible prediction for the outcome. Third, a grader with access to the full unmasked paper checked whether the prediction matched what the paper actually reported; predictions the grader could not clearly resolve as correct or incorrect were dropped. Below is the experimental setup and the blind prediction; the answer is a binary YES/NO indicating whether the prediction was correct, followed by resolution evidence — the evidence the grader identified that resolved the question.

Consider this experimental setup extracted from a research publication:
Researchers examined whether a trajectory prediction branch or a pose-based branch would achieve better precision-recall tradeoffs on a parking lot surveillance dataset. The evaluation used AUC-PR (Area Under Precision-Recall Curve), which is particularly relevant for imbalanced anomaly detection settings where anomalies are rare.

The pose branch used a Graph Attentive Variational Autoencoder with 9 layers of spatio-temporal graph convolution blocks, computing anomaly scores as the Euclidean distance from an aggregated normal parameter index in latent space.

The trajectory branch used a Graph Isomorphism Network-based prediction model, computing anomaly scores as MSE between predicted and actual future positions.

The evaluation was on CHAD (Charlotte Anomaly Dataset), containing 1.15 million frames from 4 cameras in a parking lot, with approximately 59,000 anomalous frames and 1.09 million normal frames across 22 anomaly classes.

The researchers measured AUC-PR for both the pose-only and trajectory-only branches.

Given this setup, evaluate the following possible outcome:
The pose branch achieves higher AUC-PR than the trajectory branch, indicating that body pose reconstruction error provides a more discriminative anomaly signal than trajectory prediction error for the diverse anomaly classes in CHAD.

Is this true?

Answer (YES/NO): NO